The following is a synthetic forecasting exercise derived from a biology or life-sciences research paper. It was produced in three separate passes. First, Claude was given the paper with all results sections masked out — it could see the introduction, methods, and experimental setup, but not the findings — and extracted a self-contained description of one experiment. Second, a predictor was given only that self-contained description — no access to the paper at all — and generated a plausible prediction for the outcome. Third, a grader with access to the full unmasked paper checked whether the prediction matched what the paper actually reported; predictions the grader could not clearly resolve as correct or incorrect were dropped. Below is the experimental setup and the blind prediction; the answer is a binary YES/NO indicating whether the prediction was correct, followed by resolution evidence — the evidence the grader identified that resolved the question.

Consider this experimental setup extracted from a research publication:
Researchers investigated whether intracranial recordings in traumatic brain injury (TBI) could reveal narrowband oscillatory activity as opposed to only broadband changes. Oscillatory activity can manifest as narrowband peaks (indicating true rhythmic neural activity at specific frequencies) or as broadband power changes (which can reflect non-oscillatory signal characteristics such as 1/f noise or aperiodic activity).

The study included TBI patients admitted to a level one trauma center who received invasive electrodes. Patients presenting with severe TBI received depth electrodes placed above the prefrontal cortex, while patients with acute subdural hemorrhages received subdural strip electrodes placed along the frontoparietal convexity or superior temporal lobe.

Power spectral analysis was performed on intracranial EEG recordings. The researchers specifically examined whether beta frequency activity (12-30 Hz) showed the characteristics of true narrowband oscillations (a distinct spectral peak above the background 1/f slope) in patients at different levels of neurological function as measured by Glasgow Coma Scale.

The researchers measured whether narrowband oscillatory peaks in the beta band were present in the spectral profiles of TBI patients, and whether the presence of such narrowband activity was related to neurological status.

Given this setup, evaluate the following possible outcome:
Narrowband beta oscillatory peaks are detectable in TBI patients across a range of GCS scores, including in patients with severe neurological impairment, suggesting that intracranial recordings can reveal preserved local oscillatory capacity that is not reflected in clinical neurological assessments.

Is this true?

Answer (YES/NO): NO